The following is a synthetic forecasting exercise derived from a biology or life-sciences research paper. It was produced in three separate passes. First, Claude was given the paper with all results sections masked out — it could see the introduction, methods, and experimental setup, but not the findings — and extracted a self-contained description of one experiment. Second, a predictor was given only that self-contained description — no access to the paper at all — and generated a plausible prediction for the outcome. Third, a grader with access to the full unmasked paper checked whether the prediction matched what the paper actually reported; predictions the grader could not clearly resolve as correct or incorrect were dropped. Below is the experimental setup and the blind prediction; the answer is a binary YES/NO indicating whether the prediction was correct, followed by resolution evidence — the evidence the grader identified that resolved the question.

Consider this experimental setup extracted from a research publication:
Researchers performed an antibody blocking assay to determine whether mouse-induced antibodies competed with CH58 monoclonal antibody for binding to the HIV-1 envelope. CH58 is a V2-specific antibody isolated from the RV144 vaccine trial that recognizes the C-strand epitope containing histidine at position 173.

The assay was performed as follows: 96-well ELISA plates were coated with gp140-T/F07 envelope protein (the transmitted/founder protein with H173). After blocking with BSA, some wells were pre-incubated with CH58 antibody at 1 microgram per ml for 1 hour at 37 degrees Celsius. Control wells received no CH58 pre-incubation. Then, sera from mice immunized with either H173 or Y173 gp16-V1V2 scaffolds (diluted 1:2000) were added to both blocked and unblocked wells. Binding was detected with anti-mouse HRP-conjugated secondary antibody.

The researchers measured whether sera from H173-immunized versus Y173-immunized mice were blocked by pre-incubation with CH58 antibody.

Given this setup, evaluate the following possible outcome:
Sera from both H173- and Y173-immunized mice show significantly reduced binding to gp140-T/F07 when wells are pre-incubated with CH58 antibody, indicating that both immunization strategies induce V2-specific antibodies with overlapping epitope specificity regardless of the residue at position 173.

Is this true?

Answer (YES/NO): NO